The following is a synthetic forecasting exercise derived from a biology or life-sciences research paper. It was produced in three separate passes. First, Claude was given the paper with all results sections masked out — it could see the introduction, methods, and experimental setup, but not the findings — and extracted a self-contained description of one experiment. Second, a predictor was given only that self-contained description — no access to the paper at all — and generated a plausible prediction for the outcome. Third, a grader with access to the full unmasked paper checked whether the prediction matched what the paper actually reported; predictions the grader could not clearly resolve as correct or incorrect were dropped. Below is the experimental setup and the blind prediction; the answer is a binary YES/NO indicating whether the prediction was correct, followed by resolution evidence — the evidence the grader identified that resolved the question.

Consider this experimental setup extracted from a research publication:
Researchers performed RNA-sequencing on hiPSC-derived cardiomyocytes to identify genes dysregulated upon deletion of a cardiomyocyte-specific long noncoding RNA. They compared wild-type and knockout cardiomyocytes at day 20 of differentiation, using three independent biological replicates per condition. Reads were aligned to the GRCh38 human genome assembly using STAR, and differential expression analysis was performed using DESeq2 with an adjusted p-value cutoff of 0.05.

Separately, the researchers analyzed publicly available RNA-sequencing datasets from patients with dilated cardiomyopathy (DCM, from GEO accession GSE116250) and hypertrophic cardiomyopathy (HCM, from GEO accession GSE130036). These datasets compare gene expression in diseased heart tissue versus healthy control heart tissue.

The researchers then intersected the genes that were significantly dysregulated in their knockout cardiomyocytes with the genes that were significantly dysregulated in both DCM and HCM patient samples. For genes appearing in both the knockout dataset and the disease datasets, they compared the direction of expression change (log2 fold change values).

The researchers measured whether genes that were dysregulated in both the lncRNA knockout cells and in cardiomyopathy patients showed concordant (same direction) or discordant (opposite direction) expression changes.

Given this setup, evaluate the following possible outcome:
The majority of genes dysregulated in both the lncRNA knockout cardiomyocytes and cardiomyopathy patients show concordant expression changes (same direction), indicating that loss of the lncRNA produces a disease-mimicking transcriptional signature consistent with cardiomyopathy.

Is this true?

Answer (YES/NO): NO